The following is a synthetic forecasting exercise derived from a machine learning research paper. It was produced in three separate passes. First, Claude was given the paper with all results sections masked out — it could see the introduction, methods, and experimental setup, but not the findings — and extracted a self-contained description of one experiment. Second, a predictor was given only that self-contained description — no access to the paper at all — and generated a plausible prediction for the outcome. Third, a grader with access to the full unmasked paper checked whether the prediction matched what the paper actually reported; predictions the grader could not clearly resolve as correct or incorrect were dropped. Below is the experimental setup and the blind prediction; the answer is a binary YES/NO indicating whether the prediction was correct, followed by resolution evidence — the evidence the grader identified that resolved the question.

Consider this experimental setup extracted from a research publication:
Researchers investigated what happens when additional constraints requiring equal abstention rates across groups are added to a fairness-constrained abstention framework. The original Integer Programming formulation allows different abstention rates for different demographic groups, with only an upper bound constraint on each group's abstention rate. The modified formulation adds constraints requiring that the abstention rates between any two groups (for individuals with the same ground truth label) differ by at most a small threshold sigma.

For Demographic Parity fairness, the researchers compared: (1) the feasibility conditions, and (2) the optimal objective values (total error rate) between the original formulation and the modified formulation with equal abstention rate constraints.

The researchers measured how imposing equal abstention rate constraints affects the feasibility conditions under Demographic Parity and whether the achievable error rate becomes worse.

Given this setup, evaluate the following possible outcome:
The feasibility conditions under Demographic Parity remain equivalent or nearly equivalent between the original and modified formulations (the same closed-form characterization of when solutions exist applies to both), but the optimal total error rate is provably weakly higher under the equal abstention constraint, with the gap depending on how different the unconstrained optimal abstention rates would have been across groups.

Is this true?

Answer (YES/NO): NO